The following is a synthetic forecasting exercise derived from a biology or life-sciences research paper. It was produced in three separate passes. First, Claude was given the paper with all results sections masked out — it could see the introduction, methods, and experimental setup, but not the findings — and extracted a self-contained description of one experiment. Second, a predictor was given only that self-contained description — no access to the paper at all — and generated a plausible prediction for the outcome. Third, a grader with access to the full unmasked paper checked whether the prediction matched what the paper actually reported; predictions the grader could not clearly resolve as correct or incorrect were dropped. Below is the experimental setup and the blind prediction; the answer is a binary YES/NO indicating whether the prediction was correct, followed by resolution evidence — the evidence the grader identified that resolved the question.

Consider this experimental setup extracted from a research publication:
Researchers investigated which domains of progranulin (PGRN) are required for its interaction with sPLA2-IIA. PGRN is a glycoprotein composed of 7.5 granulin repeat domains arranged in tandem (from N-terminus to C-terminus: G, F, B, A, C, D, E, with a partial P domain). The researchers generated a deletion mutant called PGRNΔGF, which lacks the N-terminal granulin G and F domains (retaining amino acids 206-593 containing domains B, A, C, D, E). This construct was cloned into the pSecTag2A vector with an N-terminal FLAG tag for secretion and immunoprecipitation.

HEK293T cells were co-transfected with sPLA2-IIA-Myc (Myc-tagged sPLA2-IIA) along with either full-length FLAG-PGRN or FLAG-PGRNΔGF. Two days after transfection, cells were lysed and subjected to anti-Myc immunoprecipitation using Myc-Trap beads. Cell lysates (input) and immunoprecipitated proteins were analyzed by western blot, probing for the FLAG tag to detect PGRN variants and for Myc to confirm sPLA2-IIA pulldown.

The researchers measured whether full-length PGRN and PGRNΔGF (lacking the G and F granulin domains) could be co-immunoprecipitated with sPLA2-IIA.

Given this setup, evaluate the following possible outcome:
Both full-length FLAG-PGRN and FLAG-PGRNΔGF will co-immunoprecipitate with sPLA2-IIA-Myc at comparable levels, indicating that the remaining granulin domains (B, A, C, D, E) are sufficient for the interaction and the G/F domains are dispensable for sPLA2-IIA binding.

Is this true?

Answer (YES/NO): NO